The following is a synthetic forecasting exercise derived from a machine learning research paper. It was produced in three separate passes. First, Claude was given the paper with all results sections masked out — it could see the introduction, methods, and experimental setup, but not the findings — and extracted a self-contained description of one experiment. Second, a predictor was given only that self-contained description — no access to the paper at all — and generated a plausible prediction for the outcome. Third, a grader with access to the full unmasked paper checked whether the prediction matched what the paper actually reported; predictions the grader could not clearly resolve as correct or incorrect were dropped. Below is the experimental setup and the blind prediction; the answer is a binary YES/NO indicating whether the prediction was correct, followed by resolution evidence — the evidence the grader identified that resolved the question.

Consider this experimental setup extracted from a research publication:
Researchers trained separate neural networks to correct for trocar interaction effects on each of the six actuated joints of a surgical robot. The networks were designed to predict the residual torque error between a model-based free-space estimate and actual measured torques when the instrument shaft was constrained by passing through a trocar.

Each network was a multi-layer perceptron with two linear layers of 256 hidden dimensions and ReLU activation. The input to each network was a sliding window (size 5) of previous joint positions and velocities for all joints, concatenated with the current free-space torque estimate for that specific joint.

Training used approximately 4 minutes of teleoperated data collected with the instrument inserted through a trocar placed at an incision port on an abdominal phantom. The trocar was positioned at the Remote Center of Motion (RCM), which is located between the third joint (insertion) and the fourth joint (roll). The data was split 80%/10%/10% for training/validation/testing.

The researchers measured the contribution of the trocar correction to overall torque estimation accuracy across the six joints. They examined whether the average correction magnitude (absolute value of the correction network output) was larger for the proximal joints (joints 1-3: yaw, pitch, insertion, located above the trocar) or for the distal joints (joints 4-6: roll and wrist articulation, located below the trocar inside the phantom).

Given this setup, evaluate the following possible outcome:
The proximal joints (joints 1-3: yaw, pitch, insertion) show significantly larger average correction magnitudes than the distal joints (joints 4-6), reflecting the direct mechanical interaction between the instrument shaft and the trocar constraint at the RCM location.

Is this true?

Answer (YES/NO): NO